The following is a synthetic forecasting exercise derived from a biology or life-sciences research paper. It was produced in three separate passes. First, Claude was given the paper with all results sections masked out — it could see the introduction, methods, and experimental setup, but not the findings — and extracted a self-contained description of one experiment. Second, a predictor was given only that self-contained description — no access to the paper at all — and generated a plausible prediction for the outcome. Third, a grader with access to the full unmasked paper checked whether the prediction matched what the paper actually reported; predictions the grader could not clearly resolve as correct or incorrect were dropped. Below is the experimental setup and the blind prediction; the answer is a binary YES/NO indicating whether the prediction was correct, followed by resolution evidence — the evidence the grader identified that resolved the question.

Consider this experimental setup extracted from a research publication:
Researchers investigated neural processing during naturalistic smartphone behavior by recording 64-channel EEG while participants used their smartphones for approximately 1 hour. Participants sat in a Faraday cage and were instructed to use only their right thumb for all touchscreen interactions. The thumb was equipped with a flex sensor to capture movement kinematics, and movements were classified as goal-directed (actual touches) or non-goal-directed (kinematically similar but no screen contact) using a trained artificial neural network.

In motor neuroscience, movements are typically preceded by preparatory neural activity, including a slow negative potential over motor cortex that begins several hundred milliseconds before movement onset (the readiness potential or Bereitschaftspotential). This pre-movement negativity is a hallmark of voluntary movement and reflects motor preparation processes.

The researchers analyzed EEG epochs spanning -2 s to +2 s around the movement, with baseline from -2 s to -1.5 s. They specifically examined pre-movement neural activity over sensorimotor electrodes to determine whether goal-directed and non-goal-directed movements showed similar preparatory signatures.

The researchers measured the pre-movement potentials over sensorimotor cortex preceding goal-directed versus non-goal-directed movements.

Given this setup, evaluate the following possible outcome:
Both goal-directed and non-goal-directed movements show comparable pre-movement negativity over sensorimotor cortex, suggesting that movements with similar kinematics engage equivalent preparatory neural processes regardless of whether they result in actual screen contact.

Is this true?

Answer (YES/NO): NO